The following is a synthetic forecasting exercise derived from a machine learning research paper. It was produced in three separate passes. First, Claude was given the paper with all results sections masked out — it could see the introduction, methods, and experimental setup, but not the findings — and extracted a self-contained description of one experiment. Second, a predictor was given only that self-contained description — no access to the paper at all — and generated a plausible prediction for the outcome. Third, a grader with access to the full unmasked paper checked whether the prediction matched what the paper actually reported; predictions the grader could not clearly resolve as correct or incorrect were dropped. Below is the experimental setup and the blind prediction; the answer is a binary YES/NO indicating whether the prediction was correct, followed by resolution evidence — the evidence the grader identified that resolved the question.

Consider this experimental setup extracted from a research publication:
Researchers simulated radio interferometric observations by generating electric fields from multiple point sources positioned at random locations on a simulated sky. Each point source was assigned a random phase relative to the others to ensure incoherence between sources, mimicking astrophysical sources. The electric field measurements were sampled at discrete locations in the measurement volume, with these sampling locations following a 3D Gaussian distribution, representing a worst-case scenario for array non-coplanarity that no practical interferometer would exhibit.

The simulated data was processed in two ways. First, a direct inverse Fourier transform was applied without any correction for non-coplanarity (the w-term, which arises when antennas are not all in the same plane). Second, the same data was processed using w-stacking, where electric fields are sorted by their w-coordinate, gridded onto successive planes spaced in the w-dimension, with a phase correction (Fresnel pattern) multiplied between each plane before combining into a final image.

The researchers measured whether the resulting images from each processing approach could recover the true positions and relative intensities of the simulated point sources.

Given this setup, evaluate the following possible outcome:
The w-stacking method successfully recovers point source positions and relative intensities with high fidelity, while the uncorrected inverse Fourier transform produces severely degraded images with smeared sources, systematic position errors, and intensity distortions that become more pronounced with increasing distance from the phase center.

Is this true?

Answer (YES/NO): NO